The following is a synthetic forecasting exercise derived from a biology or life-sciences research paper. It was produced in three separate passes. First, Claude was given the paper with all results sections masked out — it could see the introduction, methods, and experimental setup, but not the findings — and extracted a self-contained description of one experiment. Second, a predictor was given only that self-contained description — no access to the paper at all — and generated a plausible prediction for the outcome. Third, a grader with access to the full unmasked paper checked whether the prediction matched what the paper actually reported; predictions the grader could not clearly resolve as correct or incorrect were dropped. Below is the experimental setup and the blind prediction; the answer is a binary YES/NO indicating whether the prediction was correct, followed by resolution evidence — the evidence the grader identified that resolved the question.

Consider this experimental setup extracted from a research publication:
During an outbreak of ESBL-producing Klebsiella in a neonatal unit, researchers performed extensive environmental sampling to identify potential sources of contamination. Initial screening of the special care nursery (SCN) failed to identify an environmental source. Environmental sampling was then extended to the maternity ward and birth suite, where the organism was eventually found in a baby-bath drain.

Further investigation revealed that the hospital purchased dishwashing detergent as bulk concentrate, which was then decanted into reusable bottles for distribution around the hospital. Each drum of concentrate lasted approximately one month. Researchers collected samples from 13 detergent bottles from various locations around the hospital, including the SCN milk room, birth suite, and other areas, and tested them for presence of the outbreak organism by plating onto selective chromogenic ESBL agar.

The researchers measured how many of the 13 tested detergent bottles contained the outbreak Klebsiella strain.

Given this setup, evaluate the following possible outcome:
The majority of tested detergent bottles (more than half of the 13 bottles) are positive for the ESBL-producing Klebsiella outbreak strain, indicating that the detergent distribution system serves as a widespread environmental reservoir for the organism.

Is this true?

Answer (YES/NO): YES